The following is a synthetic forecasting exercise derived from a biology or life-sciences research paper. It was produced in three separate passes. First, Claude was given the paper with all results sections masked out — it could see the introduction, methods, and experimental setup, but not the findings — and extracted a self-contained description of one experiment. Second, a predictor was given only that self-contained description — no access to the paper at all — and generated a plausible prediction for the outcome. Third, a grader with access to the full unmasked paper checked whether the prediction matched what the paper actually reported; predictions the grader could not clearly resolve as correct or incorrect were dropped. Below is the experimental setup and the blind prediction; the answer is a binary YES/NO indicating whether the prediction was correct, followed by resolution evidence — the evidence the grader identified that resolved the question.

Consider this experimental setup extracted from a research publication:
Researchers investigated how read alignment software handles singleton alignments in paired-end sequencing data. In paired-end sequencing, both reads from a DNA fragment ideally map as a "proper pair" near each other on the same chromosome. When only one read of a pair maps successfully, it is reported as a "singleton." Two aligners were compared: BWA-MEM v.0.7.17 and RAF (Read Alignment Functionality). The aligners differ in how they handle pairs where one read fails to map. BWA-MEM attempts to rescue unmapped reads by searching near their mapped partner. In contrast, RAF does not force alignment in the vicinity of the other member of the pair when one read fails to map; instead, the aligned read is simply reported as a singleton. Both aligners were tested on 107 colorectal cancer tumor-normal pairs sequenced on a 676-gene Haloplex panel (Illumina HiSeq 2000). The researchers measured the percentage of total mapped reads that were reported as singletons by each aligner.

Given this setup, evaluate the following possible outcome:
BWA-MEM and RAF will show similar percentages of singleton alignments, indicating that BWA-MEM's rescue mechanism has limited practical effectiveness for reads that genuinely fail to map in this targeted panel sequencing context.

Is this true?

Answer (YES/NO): NO